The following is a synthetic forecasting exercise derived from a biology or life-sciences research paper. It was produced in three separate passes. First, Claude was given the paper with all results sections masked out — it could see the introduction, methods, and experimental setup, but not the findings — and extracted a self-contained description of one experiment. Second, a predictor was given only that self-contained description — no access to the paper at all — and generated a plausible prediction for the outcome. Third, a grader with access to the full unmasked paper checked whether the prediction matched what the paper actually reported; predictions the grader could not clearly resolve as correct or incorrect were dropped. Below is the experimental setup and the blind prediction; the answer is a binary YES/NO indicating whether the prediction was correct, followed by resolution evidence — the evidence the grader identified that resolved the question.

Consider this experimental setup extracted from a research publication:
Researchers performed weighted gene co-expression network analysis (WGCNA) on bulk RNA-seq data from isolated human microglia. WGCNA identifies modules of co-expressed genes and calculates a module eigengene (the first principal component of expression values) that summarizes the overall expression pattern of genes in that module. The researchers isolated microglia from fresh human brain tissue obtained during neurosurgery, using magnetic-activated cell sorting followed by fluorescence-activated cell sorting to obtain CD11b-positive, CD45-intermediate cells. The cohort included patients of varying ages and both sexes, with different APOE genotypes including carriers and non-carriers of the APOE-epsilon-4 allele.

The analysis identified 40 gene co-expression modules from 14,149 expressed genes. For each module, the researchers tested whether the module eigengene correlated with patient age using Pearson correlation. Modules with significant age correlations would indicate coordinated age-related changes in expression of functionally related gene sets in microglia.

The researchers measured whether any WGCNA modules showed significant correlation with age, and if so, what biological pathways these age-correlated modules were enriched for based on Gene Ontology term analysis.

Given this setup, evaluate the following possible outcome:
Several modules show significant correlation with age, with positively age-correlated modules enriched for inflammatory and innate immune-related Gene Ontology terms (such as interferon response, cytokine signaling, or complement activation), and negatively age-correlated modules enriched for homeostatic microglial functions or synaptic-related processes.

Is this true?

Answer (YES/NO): NO